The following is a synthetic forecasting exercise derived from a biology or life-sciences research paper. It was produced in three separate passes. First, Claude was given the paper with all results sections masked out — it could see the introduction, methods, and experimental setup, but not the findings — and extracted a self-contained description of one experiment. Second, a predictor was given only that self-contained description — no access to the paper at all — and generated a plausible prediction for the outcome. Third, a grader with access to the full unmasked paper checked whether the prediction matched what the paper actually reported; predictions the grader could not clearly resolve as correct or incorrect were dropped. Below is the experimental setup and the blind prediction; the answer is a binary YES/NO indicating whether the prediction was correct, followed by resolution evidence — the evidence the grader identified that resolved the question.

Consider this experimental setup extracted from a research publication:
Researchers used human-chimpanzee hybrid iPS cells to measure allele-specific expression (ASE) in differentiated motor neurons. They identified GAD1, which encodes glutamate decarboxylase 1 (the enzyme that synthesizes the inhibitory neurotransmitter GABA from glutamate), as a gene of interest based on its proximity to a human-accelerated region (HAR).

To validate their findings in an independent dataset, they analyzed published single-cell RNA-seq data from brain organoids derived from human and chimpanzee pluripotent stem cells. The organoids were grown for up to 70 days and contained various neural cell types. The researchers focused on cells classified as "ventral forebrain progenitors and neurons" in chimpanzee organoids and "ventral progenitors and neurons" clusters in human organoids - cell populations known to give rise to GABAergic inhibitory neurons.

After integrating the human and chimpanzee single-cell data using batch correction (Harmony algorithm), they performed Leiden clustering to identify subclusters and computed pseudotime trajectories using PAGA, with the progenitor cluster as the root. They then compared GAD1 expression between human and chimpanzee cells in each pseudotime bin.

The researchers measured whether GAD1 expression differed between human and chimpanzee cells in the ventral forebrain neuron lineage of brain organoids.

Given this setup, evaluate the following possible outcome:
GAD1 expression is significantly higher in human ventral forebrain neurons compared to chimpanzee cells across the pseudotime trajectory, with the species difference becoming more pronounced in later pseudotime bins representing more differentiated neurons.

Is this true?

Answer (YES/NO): NO